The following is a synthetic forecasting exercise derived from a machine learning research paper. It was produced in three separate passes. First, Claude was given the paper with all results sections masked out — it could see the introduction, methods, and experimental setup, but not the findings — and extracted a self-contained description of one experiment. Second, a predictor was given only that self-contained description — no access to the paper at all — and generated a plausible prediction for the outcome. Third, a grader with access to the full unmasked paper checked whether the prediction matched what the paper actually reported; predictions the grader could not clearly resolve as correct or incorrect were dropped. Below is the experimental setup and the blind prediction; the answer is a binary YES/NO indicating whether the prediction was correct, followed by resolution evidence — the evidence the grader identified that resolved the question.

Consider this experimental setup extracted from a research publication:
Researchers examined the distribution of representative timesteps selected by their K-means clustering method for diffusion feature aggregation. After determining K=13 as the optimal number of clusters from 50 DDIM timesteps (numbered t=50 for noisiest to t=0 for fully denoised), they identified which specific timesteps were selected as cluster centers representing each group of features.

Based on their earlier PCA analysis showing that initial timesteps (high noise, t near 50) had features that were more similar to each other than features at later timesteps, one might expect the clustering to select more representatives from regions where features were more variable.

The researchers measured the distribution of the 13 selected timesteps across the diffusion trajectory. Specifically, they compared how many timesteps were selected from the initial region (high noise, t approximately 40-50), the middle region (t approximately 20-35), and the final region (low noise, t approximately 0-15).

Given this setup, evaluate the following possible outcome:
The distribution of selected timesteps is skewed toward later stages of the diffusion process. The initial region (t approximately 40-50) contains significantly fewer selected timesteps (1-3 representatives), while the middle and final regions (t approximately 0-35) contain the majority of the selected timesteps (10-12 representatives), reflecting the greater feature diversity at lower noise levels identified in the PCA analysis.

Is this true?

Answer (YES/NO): YES